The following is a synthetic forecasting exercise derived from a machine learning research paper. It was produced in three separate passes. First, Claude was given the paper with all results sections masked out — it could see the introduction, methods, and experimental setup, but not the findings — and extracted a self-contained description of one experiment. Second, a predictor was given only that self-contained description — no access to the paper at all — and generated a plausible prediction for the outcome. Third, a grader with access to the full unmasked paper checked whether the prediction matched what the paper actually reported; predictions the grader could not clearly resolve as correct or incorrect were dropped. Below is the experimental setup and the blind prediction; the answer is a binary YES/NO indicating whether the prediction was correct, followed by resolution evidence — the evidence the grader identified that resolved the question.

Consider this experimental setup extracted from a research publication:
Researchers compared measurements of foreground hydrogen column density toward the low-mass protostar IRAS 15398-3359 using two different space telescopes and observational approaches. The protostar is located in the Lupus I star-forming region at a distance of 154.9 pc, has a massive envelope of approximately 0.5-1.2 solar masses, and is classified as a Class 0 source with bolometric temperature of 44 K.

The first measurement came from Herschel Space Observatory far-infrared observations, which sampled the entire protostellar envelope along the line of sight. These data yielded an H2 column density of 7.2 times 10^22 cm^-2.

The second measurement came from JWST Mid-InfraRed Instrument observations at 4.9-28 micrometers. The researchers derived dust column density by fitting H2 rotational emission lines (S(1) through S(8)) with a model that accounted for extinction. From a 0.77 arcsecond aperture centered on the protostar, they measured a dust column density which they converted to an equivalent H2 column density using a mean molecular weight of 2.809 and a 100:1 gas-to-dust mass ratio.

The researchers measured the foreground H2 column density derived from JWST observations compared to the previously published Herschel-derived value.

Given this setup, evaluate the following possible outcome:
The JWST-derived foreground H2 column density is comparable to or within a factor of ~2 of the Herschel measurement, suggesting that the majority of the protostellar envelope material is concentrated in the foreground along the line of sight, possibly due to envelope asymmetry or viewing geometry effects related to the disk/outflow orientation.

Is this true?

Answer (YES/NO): NO